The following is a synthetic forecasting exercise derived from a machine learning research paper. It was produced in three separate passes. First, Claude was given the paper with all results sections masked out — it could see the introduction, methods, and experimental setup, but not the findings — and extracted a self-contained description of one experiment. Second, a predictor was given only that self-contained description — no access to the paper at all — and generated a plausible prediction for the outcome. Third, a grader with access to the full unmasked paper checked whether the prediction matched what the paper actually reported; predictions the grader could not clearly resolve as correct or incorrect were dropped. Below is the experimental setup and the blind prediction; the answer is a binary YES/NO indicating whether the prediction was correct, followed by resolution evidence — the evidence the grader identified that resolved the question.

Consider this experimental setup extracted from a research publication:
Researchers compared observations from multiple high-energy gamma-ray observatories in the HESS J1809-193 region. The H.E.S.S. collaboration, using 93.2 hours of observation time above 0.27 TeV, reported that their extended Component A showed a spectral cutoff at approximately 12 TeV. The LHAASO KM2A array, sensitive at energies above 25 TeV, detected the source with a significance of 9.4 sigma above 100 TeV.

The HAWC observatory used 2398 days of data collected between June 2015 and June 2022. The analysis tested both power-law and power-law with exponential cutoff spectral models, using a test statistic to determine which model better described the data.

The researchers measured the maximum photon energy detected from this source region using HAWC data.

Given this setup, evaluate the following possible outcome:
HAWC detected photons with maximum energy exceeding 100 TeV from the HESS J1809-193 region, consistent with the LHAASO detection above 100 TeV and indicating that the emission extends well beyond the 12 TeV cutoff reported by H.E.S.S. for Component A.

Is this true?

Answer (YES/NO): YES